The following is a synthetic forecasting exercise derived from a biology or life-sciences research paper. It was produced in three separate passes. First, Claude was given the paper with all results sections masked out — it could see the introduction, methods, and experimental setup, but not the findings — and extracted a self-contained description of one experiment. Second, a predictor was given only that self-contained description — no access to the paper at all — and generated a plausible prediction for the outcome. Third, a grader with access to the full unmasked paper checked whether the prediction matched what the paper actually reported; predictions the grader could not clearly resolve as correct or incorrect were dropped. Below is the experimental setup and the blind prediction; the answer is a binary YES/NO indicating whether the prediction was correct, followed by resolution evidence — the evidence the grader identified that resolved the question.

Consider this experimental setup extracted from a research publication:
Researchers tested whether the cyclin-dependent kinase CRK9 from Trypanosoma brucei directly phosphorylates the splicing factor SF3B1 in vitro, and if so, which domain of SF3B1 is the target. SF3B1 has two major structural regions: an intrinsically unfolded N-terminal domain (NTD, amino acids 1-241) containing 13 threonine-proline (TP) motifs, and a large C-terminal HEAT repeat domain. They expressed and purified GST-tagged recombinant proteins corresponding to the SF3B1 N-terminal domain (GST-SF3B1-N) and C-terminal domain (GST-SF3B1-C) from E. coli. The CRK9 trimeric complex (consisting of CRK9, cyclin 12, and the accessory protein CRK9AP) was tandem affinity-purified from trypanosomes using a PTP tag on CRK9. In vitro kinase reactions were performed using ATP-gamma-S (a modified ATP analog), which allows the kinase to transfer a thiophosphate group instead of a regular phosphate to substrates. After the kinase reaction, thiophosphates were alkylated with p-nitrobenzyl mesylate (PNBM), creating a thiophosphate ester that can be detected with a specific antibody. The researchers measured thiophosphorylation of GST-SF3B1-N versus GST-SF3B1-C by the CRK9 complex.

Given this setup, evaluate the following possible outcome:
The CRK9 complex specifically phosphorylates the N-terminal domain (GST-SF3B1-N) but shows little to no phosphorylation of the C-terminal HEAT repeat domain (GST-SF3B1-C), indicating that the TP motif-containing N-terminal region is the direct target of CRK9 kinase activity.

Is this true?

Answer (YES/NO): YES